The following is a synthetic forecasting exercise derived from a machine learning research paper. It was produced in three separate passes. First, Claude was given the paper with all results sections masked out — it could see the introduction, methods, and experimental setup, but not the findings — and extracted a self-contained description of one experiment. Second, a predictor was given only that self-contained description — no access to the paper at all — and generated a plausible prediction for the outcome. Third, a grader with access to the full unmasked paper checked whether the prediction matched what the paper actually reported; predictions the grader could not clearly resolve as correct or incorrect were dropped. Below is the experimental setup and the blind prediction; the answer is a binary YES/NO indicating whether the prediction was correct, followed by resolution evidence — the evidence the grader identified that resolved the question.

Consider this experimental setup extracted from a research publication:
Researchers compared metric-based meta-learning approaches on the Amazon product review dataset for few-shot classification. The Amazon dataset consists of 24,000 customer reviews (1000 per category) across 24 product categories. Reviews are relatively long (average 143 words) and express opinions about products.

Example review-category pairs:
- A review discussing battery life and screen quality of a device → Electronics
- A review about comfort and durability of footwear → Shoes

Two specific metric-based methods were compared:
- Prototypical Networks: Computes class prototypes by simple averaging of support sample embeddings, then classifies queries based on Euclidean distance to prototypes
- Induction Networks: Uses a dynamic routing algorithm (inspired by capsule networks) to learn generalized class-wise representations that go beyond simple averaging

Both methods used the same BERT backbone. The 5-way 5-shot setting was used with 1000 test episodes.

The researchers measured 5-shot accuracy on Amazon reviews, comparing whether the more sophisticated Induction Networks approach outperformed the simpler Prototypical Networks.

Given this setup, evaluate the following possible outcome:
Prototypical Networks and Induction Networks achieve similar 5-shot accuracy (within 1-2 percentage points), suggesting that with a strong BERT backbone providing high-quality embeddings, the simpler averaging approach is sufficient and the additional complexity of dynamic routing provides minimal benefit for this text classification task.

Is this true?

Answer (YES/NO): NO